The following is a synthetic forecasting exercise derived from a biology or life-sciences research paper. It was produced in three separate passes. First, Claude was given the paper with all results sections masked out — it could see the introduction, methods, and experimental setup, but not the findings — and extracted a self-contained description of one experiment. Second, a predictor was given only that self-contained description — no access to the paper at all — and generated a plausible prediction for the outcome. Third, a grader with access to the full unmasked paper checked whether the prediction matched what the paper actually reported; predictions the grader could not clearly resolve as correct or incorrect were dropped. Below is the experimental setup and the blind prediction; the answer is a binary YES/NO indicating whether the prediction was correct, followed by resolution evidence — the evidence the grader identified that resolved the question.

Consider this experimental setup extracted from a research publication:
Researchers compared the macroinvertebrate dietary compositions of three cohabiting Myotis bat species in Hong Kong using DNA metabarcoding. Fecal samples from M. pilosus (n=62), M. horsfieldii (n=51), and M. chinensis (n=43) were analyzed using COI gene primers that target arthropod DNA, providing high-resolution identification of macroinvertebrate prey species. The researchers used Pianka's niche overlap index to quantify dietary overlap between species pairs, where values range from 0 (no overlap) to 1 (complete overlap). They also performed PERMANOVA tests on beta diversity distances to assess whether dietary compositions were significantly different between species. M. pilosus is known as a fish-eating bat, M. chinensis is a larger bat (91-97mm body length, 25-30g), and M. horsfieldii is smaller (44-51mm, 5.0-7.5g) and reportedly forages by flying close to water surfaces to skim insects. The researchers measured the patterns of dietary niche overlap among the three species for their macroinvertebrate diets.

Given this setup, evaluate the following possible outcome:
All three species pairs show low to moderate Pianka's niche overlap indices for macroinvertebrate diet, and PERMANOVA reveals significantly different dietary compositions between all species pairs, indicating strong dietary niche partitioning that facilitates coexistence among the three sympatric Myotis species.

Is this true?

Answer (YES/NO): NO